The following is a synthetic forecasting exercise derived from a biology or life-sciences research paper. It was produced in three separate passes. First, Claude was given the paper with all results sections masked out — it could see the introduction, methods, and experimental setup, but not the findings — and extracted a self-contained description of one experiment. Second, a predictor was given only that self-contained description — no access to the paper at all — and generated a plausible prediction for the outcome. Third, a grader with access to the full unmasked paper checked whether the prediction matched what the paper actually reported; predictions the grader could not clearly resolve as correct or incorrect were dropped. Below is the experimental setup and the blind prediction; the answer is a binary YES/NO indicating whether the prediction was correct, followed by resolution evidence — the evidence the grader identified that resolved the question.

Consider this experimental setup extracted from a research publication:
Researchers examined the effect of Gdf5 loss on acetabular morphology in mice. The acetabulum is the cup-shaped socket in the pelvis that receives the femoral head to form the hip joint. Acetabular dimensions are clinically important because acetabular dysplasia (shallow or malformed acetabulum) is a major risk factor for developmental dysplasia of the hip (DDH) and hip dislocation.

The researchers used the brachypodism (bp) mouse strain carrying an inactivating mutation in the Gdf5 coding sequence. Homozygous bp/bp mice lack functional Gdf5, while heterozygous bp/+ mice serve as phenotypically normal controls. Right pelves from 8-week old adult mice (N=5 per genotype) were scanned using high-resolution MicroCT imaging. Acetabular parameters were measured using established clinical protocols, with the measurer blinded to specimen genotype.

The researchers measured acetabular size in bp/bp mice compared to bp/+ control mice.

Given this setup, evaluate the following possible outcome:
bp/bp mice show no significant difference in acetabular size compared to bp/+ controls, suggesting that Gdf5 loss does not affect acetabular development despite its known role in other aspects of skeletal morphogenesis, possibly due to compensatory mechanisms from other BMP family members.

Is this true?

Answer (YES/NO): NO